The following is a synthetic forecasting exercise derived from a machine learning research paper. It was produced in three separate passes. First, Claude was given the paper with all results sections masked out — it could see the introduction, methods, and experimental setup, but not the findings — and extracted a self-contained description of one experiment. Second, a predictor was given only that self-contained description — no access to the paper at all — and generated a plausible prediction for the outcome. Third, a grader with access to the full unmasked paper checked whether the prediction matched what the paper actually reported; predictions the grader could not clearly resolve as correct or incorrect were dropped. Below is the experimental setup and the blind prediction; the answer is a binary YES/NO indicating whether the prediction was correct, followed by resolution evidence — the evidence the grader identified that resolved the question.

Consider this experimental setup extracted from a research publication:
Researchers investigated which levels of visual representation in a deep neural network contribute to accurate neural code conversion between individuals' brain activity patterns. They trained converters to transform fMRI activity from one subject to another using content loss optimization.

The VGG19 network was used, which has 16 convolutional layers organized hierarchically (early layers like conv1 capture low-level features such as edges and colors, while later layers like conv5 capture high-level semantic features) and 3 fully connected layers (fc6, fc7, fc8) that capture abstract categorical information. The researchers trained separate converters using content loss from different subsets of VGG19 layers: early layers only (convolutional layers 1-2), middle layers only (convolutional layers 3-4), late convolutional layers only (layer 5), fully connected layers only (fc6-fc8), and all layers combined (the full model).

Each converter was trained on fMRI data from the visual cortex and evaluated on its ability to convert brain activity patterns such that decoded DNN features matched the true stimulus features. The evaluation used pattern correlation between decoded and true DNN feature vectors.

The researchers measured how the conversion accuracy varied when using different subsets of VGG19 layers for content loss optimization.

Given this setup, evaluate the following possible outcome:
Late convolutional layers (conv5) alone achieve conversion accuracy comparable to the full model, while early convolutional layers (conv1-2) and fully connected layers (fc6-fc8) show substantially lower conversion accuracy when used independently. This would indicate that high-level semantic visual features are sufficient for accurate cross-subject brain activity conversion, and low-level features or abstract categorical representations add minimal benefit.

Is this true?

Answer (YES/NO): NO